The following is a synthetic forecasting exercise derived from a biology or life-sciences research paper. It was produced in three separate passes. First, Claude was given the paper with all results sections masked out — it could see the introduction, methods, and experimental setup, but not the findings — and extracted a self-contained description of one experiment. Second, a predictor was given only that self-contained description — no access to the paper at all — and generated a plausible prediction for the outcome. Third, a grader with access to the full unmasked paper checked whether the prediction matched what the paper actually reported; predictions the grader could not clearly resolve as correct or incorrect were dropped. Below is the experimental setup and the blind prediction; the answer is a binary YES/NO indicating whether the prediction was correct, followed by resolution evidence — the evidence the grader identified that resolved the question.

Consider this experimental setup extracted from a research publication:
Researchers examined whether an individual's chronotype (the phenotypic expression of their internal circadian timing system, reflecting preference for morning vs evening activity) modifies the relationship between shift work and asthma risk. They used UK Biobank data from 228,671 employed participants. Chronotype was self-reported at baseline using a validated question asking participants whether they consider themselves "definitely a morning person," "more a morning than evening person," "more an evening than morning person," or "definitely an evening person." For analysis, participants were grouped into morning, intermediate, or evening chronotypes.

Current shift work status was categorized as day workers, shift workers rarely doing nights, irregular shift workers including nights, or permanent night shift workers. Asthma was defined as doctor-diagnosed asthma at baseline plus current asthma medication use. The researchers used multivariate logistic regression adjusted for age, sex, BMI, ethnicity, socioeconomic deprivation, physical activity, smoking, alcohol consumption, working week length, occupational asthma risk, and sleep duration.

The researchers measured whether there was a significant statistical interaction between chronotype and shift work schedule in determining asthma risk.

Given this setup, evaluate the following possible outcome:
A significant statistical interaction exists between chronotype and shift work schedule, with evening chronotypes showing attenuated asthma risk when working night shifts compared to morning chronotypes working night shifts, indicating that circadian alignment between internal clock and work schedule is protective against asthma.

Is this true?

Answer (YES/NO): NO